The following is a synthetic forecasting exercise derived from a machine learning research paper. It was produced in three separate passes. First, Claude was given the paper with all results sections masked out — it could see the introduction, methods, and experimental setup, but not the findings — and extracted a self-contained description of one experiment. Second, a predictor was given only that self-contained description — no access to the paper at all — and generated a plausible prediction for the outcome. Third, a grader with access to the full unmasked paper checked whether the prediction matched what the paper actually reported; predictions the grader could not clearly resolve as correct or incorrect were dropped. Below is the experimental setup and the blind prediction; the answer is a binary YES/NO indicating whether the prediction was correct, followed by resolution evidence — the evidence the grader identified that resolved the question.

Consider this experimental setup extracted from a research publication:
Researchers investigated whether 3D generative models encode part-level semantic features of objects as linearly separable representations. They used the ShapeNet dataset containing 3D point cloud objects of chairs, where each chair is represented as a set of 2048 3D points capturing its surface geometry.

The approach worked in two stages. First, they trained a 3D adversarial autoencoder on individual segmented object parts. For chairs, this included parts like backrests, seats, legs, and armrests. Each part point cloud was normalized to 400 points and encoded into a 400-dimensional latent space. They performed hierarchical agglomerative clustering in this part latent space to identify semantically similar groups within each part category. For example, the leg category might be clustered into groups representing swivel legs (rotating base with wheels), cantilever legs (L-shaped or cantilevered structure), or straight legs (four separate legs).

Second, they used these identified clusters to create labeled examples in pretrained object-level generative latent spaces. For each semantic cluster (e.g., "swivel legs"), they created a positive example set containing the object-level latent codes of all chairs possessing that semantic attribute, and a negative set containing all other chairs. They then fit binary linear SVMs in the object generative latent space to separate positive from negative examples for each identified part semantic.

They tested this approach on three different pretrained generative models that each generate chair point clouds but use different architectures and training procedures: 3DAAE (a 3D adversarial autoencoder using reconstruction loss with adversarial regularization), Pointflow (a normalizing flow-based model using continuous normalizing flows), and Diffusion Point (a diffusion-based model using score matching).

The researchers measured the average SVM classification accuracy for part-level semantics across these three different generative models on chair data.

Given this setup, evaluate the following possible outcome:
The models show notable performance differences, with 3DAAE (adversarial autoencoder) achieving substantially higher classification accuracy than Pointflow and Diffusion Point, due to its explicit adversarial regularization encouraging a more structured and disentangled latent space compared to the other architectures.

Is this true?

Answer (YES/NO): NO